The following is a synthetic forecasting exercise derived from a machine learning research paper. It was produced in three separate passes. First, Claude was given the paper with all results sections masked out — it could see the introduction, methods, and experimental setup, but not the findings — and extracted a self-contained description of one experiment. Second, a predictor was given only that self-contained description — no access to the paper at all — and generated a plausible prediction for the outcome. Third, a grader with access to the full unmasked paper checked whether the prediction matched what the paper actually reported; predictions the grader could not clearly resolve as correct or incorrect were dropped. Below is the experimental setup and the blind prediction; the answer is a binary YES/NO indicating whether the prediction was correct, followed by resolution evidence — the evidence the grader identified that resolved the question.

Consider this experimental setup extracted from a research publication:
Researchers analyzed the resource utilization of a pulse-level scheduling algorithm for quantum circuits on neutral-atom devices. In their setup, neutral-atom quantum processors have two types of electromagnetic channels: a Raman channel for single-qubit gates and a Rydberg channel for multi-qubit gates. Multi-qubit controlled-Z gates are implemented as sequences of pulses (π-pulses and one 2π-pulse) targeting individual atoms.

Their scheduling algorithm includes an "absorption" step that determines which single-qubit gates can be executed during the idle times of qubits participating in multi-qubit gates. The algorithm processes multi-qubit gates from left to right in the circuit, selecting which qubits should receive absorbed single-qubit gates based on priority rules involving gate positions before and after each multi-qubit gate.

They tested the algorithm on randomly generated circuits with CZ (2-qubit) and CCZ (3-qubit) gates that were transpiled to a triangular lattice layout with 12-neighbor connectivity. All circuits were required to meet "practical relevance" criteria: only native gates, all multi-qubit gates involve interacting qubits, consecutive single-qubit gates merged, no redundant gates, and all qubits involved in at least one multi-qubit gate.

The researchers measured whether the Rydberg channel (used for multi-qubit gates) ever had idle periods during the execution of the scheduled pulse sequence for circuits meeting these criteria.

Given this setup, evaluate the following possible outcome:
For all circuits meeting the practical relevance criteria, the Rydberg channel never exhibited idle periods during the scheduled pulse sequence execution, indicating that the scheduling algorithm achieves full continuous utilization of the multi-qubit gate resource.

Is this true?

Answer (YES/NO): YES